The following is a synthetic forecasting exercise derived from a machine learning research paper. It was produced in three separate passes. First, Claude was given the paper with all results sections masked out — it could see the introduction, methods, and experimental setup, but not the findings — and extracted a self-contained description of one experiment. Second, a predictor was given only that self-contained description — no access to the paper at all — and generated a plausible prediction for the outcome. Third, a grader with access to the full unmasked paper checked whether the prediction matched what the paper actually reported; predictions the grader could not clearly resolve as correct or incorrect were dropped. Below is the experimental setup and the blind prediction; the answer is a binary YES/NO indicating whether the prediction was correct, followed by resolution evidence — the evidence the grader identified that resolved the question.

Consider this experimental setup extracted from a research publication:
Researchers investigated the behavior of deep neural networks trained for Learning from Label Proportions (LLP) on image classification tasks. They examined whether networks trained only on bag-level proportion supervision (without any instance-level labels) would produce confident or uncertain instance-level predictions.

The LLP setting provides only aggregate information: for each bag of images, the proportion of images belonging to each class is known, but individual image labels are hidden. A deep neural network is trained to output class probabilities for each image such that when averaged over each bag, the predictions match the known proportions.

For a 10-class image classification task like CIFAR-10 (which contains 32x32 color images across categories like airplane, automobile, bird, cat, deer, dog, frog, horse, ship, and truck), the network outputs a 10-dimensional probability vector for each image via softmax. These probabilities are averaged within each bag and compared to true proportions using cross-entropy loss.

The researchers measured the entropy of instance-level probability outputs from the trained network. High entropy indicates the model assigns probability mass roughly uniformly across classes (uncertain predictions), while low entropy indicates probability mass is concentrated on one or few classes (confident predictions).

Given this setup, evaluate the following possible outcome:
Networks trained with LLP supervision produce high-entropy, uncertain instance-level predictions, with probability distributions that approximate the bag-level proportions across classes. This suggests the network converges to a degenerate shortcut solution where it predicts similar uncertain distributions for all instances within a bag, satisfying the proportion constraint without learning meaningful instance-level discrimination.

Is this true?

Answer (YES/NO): NO